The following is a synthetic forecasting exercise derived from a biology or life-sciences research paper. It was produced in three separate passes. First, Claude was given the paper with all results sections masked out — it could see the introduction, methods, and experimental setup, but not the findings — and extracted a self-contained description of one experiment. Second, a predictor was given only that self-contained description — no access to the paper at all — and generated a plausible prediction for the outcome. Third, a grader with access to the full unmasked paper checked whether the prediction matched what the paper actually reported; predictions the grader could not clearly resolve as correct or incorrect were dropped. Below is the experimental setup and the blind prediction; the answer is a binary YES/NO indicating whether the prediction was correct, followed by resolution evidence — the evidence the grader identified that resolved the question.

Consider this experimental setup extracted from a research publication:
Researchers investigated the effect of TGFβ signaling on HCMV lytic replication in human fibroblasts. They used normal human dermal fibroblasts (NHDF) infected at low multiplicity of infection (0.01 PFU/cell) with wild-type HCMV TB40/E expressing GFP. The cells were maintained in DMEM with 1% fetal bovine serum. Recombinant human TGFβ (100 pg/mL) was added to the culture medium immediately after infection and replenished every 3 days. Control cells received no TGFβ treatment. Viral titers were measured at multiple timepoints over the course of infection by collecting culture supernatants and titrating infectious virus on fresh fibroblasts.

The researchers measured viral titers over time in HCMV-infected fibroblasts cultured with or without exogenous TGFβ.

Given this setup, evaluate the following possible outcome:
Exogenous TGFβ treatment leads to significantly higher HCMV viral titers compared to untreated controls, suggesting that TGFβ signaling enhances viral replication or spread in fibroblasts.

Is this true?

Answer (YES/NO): NO